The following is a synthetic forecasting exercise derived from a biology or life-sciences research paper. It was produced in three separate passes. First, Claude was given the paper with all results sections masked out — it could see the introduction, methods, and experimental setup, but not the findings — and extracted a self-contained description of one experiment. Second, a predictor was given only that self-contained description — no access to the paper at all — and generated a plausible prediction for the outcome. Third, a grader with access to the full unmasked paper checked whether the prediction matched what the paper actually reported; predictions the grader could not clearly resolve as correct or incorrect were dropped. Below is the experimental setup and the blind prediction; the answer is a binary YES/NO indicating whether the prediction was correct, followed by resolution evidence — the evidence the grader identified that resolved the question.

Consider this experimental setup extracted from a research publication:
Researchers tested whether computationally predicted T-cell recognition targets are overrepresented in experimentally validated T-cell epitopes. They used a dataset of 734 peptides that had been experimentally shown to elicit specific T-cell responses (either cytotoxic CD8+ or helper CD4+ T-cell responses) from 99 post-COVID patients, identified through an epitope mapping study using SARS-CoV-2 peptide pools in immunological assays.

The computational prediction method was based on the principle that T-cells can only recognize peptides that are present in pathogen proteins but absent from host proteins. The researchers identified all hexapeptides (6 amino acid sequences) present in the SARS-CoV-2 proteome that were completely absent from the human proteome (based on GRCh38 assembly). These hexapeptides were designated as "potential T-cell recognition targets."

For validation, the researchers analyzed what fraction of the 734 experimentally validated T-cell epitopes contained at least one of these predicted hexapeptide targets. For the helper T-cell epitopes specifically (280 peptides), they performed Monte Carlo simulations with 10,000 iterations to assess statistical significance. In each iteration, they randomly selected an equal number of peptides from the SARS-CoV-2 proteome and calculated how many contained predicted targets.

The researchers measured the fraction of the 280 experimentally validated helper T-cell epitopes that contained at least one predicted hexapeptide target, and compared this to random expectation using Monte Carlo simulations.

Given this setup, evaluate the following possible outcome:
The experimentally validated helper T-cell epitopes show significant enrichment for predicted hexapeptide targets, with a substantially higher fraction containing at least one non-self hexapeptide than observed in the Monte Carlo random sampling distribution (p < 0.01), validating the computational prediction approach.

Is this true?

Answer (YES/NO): YES